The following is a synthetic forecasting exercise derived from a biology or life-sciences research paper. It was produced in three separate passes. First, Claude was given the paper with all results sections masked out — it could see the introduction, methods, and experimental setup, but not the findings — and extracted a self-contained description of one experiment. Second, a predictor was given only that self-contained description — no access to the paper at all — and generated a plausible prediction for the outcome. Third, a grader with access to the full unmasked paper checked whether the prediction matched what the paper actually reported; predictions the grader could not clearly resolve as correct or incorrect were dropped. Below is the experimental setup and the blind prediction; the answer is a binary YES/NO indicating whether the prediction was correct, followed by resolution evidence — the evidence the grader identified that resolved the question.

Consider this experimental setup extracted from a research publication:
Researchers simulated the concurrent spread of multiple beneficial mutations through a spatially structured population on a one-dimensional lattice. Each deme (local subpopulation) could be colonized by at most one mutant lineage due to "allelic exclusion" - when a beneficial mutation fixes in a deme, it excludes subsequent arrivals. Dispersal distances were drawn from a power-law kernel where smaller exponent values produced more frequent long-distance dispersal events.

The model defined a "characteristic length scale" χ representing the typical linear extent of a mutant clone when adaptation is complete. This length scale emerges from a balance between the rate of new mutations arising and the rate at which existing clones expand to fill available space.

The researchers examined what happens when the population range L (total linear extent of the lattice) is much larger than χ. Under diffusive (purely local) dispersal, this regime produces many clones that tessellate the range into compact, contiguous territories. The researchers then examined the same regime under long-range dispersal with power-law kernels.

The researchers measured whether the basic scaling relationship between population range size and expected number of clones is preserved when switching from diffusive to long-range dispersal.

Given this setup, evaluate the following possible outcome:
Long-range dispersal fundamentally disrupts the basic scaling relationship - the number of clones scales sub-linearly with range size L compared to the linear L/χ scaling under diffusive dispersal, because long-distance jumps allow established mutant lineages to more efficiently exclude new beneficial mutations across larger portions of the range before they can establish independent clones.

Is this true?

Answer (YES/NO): NO